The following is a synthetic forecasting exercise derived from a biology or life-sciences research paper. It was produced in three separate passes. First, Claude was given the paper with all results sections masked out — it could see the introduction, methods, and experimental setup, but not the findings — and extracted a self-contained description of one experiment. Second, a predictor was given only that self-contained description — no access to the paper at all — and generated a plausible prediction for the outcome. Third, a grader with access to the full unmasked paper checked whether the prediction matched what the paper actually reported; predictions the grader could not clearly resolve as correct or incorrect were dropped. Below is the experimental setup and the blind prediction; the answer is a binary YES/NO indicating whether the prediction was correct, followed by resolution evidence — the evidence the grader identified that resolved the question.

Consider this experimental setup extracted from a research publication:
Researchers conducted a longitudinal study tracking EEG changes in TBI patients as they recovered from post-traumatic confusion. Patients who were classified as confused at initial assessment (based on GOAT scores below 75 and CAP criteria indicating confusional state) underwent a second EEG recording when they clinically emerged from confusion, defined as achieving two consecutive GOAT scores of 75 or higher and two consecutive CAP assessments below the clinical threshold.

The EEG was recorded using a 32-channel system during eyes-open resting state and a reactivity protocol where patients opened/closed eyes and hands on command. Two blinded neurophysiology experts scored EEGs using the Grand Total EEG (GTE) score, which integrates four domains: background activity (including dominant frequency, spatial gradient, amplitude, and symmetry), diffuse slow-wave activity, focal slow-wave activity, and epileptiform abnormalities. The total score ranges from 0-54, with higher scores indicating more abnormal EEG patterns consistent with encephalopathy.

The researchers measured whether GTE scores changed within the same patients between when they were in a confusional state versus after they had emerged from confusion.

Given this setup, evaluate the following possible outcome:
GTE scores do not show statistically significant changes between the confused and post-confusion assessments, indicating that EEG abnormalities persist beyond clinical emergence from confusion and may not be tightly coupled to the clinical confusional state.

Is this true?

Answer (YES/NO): NO